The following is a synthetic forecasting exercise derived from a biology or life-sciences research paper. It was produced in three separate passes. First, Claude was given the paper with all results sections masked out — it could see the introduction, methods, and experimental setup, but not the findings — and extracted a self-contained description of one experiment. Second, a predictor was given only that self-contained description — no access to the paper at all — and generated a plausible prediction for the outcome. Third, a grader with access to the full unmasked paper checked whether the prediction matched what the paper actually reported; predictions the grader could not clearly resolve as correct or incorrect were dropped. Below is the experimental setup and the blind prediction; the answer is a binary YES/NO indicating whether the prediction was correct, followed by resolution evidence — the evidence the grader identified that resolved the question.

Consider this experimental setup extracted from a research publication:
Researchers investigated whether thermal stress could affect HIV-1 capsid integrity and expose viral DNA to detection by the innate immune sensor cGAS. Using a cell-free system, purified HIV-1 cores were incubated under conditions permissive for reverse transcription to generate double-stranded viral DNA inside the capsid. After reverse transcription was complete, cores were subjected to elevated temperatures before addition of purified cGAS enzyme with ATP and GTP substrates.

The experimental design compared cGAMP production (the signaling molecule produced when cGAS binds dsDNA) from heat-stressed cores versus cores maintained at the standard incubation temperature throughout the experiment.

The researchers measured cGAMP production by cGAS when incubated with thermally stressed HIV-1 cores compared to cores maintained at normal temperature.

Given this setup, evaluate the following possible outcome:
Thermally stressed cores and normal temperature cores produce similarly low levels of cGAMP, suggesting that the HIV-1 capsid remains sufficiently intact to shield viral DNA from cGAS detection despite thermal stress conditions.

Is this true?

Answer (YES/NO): NO